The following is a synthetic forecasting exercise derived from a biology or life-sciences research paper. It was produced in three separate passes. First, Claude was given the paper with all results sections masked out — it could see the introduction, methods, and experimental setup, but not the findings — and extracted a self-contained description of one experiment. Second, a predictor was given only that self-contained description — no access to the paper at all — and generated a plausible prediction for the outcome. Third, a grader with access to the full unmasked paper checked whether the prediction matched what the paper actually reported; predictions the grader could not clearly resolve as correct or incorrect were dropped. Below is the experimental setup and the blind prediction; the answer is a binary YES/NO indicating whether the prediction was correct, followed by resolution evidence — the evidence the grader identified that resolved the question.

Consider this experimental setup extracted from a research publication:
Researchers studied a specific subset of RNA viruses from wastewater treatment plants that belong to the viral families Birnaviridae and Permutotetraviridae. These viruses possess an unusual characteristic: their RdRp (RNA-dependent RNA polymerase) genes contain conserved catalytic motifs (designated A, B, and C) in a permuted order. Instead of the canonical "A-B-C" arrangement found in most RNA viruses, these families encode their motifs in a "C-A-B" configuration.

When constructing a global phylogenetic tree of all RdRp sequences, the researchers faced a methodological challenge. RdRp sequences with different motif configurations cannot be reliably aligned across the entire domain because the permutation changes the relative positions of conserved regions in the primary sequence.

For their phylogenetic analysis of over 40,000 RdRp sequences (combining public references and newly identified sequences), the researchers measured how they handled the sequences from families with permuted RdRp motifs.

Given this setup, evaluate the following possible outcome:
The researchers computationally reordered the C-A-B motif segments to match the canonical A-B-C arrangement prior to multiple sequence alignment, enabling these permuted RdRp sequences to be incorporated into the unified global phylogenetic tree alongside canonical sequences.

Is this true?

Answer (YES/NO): NO